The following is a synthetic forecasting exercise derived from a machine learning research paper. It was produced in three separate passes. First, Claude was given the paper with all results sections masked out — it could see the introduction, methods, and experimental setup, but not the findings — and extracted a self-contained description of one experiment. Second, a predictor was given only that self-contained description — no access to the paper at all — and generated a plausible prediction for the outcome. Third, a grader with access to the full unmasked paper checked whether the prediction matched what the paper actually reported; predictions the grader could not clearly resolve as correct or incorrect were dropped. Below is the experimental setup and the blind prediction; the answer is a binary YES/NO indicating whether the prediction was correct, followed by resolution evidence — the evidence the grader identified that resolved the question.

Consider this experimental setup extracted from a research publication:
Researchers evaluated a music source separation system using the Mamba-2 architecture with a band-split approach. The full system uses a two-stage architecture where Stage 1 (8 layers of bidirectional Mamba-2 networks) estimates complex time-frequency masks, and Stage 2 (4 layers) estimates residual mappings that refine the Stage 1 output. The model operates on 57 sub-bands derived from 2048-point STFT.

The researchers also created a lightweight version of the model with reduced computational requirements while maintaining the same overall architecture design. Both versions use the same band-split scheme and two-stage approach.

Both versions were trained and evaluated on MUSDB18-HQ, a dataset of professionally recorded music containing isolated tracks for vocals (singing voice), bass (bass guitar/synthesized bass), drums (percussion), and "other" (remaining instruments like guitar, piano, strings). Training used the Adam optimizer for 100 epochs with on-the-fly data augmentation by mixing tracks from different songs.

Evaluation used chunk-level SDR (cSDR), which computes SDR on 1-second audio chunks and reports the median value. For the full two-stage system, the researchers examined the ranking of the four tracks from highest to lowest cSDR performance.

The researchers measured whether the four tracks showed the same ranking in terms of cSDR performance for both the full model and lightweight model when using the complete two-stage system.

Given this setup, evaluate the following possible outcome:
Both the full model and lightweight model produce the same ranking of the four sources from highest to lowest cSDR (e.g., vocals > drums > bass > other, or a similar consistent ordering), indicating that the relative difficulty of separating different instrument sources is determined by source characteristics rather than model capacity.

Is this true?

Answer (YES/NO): YES